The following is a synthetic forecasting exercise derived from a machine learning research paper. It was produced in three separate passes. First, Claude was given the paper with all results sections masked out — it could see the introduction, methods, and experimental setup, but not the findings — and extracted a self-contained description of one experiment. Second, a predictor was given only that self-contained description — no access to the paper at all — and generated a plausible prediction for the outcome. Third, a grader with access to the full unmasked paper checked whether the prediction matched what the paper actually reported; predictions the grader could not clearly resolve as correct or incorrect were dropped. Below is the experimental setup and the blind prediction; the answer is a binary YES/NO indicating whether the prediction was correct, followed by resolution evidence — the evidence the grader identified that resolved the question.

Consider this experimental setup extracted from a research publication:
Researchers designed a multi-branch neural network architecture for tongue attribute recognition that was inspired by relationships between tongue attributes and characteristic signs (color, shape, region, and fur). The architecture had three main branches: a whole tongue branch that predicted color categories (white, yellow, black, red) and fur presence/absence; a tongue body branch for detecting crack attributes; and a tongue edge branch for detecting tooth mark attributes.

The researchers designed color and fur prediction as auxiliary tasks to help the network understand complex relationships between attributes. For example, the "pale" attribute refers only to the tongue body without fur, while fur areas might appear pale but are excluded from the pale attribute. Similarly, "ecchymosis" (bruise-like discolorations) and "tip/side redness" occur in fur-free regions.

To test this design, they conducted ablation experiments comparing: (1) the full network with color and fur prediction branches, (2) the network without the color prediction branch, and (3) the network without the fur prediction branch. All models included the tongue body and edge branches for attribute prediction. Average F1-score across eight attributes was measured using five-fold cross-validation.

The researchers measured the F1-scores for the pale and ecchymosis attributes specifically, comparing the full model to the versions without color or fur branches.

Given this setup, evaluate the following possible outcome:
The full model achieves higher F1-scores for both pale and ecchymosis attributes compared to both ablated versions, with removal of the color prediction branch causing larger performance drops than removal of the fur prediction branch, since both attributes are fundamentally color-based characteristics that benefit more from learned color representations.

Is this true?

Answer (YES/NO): NO